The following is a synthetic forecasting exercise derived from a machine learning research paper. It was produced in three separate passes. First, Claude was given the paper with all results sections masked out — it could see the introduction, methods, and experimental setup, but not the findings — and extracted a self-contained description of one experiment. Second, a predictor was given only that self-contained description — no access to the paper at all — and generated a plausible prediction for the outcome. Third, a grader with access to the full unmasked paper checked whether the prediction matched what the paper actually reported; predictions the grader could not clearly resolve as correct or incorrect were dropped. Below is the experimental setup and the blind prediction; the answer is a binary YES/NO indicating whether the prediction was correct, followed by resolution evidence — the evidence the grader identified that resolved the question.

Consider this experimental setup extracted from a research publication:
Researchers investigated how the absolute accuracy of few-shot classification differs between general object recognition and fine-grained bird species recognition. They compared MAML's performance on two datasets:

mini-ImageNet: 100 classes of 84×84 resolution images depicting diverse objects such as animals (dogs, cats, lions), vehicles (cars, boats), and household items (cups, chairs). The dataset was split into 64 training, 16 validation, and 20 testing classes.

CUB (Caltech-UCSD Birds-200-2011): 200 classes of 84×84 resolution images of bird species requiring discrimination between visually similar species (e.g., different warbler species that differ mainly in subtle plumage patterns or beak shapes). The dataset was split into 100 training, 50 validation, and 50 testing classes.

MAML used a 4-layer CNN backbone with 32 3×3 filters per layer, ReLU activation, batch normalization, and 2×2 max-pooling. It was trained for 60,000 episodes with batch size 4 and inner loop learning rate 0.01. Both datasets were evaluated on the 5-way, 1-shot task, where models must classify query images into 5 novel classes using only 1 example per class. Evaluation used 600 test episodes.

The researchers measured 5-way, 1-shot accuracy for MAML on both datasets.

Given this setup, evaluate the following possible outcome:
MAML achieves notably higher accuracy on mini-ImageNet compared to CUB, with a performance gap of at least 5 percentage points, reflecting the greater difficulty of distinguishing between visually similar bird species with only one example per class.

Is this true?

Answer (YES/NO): NO